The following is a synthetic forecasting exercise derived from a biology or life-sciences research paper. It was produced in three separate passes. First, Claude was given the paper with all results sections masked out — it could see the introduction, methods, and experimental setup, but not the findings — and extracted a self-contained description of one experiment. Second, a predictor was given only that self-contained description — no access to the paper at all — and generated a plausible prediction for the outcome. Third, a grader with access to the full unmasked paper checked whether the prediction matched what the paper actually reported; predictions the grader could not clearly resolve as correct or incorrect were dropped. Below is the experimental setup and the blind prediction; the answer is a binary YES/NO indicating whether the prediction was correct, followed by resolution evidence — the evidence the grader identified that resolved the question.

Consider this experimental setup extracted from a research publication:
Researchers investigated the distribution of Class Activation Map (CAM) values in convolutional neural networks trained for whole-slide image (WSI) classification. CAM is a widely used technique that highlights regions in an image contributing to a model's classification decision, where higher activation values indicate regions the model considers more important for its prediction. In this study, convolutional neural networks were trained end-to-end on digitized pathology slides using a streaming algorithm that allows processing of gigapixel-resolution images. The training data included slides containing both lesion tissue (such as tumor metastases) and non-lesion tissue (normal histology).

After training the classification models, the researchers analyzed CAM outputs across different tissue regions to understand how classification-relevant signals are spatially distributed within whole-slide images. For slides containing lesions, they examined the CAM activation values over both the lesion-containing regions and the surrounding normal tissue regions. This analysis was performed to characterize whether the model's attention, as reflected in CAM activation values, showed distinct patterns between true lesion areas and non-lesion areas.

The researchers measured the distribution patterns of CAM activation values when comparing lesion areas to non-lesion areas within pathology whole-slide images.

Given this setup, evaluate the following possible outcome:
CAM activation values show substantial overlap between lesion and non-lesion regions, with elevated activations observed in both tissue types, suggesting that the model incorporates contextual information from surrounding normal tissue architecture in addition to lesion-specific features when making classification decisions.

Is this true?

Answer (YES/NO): NO